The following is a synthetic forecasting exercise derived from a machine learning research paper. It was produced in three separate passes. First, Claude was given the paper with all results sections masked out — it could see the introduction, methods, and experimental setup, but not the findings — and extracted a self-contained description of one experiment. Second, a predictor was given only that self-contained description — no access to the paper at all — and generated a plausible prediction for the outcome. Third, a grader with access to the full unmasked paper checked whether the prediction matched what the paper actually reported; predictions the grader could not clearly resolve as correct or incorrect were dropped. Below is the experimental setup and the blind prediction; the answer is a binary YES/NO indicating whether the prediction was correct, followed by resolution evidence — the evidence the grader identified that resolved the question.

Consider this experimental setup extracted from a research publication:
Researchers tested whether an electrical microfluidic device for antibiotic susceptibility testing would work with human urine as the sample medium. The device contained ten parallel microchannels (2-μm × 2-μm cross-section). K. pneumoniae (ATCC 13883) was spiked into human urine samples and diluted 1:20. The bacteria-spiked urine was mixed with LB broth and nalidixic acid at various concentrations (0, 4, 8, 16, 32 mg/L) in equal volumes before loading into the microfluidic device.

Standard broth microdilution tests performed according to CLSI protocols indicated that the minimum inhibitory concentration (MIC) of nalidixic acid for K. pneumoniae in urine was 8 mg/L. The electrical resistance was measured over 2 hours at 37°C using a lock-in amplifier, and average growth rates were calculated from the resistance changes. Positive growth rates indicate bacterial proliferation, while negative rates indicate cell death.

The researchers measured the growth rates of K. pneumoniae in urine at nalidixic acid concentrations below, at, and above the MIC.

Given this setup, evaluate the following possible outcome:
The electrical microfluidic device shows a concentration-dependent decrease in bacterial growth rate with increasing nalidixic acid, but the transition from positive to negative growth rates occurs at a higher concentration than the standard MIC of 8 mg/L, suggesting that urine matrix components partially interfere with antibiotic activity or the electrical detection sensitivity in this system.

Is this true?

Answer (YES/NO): YES